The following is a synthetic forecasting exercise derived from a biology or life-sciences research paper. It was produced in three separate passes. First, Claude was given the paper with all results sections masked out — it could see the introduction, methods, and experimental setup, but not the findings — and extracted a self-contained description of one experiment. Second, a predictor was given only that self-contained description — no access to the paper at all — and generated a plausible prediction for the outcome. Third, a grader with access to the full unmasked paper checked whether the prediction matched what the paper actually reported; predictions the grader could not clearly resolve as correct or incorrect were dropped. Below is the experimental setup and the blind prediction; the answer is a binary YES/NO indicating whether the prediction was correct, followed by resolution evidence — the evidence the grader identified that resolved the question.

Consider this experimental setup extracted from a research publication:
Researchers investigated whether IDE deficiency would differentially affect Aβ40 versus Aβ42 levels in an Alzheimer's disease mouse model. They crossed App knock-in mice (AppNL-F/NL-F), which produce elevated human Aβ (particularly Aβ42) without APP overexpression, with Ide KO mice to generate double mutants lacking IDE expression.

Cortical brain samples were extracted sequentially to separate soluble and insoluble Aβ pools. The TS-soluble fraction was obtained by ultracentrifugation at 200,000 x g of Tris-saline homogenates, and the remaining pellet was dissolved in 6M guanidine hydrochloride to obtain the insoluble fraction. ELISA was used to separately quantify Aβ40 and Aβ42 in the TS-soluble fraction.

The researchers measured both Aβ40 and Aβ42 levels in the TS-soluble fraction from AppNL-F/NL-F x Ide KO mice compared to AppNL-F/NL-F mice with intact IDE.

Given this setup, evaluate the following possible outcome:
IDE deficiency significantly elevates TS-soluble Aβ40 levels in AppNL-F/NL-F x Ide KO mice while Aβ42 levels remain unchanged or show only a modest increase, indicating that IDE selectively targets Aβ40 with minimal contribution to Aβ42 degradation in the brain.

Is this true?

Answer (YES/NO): YES